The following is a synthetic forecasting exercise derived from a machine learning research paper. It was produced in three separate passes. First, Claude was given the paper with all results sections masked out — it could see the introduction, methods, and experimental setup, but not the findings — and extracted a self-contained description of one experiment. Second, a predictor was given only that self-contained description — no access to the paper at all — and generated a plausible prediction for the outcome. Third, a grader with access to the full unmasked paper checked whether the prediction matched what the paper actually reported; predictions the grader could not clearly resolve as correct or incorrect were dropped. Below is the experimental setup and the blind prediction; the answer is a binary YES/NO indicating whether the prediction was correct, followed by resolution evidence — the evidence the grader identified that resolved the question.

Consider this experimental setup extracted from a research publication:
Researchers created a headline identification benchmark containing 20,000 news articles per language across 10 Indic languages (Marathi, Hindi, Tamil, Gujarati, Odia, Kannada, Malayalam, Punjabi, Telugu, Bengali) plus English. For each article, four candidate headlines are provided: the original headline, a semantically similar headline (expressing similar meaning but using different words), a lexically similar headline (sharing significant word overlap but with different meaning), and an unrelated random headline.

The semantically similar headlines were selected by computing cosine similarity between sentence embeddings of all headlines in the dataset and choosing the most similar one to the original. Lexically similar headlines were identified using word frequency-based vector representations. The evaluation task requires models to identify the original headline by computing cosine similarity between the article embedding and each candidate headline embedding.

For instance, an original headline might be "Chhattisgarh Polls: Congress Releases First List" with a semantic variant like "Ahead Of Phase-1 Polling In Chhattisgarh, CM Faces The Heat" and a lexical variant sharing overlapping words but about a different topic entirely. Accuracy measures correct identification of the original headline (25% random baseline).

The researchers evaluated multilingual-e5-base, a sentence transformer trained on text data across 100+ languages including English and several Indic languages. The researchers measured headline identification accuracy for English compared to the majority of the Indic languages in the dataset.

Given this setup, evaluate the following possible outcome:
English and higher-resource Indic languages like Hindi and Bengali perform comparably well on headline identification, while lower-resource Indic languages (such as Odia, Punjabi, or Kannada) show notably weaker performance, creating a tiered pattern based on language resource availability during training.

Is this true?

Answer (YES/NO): NO